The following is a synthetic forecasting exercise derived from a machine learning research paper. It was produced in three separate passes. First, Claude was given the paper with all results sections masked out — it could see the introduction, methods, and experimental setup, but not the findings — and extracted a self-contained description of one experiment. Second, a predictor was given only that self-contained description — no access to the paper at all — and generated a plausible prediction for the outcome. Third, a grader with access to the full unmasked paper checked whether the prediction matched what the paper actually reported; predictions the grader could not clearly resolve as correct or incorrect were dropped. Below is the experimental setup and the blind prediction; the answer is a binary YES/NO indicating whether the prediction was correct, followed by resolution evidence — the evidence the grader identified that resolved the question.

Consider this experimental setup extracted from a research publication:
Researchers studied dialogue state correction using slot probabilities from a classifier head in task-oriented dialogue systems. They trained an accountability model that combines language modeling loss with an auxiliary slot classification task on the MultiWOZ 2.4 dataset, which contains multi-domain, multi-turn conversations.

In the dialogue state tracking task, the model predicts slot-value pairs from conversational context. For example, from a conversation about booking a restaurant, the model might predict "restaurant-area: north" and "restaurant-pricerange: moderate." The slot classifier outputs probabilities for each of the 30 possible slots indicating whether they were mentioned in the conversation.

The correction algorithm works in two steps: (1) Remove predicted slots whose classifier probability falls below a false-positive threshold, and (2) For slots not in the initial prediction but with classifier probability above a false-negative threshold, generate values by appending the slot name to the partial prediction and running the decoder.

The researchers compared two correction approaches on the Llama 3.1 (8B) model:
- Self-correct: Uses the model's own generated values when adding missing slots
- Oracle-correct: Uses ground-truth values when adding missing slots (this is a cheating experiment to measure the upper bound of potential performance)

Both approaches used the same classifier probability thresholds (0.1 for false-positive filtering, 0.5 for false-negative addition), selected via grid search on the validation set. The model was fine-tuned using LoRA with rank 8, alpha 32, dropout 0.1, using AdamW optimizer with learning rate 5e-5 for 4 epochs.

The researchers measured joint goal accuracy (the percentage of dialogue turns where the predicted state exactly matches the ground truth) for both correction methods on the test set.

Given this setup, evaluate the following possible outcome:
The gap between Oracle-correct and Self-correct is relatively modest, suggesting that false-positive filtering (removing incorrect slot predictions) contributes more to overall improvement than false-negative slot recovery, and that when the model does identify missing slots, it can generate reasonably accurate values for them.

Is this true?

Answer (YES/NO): NO